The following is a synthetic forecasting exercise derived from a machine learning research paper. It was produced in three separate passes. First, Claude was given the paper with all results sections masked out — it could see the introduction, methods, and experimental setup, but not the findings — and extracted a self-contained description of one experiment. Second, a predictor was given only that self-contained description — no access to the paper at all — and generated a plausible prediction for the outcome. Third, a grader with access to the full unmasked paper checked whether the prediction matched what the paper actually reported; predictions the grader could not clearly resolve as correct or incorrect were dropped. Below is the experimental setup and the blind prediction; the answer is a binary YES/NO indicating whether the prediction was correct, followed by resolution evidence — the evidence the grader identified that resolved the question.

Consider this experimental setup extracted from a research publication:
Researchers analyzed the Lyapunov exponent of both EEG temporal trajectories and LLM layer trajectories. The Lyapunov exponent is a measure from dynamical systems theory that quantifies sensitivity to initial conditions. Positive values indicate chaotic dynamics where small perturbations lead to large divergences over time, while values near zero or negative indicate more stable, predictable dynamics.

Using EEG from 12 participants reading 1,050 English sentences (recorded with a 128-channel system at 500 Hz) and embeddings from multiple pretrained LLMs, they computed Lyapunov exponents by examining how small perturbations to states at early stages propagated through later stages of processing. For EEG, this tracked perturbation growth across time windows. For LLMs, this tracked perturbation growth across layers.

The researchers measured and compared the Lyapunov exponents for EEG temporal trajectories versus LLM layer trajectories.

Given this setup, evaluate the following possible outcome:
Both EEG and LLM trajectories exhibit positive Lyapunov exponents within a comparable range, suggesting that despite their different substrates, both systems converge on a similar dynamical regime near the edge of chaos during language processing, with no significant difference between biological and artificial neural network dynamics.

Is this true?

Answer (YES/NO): NO